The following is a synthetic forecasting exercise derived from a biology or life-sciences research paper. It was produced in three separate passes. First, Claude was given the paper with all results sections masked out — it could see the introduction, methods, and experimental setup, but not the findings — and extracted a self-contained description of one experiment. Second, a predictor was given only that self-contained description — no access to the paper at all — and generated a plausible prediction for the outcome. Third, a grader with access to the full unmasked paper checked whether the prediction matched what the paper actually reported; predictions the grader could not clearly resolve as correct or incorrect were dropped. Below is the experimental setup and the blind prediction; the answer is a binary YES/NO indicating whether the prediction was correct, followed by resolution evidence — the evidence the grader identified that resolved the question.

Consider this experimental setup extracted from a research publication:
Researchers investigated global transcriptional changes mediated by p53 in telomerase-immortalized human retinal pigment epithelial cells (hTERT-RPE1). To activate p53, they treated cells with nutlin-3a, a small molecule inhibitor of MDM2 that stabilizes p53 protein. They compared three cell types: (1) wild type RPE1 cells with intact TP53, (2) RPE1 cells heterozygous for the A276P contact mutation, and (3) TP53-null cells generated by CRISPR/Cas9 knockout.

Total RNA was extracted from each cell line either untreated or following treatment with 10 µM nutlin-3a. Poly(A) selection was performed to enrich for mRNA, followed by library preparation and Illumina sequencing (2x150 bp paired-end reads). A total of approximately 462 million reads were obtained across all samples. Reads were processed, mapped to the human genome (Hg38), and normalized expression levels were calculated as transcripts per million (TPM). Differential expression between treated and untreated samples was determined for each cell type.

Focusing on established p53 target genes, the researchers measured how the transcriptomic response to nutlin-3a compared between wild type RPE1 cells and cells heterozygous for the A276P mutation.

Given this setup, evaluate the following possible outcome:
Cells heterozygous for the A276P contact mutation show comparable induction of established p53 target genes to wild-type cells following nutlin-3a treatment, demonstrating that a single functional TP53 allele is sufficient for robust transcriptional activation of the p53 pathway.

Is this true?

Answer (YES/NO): NO